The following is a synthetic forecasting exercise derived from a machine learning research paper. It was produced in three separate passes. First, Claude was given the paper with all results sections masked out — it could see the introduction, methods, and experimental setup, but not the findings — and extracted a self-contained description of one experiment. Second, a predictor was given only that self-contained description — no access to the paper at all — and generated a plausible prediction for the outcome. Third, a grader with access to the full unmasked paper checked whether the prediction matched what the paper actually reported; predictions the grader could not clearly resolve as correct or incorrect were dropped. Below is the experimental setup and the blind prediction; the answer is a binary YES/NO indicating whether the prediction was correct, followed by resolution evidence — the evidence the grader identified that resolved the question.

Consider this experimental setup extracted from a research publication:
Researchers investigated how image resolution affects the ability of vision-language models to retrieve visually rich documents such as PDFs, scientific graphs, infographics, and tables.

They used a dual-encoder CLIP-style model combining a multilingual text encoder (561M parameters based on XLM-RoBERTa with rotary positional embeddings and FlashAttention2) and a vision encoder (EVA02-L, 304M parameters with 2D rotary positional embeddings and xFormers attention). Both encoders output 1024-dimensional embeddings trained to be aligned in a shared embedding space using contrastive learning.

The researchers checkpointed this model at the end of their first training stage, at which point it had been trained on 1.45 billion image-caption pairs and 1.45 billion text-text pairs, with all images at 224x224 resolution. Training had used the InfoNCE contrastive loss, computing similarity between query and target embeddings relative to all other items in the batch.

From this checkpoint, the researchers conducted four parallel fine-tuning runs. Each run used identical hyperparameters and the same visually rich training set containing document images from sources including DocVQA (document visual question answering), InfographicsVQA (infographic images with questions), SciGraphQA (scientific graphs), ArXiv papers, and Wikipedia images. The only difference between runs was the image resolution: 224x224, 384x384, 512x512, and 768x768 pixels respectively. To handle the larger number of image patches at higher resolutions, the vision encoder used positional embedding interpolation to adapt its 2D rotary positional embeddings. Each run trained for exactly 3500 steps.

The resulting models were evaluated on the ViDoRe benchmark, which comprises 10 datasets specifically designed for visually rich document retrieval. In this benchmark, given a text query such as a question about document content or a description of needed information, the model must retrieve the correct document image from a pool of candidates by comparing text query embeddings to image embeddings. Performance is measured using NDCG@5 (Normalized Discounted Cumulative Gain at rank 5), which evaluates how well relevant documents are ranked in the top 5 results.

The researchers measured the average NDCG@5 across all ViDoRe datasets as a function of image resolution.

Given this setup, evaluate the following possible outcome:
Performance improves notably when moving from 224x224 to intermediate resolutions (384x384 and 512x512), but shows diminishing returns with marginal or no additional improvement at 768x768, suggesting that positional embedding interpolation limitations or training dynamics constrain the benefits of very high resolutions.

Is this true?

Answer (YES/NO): YES